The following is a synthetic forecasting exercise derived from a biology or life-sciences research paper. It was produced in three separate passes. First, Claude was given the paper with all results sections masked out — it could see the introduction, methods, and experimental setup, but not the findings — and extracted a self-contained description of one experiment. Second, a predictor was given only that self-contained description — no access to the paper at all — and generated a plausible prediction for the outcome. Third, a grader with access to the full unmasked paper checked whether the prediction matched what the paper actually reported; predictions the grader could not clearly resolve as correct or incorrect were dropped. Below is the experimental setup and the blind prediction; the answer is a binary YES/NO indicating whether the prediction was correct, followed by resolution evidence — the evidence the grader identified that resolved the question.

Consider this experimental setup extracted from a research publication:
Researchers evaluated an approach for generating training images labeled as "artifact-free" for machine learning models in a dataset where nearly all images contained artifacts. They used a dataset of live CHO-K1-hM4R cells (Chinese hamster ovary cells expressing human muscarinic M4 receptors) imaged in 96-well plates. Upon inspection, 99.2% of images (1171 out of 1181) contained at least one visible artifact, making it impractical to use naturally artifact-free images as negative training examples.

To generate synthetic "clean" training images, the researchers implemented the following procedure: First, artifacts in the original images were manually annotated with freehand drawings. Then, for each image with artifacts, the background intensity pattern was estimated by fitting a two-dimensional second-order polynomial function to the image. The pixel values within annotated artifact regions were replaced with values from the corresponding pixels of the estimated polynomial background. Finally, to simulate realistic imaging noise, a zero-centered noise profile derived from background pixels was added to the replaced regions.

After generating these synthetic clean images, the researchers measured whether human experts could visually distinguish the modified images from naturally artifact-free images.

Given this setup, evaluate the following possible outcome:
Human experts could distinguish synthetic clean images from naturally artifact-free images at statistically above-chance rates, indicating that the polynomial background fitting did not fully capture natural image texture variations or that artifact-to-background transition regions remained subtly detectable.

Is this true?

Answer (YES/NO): NO